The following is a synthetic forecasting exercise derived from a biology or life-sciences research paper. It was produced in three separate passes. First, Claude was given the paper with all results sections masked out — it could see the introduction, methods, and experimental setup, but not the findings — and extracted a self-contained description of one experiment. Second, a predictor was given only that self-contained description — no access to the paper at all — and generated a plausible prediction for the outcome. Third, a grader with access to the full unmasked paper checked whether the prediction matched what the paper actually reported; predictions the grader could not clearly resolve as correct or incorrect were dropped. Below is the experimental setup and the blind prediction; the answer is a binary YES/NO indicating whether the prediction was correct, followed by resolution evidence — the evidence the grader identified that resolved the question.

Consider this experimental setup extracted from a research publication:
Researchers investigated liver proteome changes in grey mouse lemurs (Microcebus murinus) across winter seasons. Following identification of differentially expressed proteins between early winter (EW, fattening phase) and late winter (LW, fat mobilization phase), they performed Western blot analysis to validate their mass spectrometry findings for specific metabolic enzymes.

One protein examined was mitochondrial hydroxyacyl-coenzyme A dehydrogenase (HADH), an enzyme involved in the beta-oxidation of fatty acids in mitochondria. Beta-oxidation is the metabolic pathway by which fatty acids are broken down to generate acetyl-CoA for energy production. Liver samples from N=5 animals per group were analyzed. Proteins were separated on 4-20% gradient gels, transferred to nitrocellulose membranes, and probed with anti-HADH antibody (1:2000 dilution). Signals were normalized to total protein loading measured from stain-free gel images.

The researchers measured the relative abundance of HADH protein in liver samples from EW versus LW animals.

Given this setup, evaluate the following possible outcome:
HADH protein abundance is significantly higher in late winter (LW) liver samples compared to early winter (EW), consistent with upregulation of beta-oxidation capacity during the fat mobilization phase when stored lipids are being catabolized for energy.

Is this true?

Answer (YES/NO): NO